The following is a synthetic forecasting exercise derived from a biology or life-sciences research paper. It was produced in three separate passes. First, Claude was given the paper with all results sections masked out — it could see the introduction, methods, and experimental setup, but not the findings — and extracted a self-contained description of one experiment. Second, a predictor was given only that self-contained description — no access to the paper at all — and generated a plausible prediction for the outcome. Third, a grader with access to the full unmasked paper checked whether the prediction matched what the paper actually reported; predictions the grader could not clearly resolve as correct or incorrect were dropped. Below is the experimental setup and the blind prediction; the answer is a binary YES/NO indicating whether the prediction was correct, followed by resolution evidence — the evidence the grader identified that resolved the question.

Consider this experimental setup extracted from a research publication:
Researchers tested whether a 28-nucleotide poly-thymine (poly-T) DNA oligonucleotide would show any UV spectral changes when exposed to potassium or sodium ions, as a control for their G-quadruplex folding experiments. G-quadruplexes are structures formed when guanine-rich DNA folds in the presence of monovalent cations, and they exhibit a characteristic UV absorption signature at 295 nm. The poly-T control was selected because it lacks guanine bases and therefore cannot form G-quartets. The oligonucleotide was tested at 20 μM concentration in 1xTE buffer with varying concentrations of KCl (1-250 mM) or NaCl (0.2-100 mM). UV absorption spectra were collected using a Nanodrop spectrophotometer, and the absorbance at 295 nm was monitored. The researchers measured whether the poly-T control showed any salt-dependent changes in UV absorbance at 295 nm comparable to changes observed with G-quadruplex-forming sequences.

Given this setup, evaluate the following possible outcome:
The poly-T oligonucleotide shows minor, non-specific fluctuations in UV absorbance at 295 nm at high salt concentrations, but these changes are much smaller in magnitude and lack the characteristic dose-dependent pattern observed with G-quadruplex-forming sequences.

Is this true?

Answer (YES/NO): NO